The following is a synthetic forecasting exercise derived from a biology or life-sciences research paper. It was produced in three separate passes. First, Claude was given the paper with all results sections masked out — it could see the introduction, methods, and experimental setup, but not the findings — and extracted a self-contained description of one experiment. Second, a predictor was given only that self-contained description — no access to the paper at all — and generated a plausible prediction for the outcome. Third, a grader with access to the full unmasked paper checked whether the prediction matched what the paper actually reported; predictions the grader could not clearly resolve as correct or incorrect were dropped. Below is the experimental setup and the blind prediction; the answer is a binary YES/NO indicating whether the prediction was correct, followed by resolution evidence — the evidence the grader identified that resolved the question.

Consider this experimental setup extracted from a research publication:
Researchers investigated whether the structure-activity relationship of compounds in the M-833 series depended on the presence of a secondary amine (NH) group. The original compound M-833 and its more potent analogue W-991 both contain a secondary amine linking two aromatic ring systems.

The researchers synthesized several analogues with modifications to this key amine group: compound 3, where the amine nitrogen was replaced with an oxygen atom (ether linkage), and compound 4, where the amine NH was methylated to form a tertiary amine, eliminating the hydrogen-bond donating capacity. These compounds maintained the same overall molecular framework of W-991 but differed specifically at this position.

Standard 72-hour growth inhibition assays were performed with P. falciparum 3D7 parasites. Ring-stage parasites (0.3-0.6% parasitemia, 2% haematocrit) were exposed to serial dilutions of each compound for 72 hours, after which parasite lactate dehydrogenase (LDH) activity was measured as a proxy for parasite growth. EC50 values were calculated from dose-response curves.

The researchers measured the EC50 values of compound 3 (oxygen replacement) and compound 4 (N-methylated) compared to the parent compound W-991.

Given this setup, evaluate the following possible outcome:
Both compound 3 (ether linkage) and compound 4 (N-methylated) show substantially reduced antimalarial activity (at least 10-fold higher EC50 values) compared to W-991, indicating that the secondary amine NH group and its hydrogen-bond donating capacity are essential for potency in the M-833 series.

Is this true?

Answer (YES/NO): YES